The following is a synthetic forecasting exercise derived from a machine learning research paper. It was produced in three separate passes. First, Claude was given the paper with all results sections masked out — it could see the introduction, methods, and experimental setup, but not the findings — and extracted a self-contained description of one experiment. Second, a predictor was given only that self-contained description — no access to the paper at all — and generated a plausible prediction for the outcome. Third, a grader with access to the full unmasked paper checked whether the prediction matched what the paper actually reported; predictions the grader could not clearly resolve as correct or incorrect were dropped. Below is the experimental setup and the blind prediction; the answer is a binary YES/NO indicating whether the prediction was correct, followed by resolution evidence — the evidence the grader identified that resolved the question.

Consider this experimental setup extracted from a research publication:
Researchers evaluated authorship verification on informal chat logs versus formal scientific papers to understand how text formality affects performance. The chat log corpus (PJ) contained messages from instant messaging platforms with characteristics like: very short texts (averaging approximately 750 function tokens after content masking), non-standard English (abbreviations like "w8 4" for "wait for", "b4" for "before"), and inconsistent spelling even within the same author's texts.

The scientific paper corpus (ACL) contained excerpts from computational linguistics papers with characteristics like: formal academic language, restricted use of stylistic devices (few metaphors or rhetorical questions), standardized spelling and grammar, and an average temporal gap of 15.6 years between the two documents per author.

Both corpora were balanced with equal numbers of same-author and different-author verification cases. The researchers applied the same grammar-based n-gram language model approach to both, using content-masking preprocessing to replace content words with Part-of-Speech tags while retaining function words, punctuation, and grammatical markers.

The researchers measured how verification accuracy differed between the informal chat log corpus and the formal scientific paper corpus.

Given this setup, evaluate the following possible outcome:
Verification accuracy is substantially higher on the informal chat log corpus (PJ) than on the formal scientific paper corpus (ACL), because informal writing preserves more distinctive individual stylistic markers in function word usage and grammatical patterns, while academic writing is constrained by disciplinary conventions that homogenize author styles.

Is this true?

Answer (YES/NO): YES